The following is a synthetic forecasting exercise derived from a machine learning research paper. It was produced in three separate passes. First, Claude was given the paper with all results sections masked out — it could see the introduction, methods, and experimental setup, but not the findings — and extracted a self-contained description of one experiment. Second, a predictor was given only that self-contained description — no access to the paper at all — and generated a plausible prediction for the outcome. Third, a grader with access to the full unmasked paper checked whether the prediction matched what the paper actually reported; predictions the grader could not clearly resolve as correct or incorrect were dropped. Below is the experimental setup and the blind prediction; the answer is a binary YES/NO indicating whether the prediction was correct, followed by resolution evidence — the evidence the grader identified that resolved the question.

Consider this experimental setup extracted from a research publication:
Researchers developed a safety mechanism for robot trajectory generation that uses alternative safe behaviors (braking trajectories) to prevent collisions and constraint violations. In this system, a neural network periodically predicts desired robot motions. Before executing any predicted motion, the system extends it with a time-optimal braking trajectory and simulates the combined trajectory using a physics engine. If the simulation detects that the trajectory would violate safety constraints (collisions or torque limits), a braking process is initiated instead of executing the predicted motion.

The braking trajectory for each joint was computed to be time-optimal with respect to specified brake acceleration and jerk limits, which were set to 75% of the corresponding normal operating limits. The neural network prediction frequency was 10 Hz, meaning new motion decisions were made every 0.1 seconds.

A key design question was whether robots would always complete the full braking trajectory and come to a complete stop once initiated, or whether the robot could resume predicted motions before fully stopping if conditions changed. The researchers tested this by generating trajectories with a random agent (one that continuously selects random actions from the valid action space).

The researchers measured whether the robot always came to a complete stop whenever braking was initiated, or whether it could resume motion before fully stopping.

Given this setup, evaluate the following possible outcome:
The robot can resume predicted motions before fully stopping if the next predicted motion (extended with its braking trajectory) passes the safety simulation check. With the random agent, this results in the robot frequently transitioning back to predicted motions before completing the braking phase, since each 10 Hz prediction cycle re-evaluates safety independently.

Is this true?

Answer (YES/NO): YES